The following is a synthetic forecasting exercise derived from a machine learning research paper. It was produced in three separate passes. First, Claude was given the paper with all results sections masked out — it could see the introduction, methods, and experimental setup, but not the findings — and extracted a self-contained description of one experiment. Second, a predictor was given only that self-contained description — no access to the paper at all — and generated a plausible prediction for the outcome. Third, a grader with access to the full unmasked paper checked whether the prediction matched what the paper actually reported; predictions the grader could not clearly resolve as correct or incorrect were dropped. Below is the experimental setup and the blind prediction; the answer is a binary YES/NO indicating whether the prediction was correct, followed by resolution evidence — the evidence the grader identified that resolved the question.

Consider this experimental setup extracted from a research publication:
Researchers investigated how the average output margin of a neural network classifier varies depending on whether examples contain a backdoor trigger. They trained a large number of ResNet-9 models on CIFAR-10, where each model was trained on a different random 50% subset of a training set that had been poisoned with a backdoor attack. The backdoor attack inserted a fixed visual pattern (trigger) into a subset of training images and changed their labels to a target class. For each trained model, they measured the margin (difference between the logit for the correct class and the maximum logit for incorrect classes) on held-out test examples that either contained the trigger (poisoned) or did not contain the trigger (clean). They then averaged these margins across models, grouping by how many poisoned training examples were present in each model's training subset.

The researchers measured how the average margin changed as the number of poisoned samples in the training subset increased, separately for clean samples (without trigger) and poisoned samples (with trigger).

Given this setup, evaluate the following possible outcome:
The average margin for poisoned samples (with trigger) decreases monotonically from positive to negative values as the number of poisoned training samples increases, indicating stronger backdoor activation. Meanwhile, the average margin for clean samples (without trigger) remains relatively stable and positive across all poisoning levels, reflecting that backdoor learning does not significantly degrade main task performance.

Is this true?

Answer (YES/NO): NO